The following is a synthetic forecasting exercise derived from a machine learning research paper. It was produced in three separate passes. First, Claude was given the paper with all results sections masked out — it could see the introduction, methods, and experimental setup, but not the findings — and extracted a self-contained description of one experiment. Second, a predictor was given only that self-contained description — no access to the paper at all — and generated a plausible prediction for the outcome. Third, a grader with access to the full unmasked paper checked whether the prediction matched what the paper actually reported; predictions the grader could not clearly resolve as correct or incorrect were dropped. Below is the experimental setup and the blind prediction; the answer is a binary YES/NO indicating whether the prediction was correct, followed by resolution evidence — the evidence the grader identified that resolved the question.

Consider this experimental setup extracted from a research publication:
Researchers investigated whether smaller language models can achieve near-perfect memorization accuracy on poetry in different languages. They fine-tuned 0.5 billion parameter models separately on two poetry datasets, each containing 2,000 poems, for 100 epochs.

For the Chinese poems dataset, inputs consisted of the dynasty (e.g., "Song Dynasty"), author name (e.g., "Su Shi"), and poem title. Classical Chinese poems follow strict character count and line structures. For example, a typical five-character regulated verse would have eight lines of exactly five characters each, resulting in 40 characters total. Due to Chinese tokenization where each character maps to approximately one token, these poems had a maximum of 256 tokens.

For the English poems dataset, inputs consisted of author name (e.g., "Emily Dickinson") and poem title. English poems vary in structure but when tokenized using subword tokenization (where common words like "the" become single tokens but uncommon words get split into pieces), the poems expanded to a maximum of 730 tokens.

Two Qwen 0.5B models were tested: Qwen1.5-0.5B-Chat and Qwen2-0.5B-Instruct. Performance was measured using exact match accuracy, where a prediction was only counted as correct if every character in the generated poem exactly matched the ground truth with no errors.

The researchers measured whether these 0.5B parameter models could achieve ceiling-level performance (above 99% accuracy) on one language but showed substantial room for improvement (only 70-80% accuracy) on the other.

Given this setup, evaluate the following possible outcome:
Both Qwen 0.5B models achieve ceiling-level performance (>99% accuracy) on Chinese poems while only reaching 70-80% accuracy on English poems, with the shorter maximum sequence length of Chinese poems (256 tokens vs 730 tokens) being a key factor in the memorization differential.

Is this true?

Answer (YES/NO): NO